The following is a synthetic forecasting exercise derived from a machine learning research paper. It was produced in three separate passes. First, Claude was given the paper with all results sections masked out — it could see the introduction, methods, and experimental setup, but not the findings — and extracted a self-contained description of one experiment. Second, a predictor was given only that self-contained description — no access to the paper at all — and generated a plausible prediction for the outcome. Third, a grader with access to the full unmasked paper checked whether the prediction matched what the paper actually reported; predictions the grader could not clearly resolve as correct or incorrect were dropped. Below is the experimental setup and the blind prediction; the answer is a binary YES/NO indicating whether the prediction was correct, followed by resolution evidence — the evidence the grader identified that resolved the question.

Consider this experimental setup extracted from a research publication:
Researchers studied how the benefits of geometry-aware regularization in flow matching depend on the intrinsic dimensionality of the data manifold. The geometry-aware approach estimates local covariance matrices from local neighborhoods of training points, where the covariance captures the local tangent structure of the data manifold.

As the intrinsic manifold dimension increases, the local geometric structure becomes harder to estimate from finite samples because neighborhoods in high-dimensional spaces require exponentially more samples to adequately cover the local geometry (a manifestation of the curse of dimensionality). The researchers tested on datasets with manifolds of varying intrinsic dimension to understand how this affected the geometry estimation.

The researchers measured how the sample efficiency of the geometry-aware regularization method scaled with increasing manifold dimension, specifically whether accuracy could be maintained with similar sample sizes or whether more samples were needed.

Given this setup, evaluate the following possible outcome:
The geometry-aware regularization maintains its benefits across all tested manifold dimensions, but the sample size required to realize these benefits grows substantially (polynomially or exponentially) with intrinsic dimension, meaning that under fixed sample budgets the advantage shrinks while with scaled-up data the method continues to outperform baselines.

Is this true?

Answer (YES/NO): NO